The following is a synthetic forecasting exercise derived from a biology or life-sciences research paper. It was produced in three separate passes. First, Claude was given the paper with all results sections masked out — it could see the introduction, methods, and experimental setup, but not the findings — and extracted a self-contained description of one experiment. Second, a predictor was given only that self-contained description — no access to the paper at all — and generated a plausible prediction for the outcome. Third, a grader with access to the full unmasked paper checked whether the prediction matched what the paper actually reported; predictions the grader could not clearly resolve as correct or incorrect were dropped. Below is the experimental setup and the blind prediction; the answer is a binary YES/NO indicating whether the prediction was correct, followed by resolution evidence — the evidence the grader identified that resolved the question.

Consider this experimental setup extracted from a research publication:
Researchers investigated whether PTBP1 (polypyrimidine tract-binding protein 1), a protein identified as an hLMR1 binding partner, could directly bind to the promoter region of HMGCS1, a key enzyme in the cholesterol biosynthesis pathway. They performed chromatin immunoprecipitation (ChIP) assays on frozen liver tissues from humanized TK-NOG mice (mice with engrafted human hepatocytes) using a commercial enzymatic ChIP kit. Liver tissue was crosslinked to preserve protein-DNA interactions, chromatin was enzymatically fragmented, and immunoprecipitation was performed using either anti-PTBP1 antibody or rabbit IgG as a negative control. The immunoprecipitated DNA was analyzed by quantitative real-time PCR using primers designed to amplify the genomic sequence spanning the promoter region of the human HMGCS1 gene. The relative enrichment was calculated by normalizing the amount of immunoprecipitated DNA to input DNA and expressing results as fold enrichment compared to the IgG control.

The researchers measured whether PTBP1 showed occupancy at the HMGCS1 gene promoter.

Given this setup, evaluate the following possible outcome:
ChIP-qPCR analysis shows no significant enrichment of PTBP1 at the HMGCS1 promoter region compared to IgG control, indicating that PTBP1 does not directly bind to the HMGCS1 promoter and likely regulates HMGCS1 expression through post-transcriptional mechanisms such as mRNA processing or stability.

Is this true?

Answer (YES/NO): NO